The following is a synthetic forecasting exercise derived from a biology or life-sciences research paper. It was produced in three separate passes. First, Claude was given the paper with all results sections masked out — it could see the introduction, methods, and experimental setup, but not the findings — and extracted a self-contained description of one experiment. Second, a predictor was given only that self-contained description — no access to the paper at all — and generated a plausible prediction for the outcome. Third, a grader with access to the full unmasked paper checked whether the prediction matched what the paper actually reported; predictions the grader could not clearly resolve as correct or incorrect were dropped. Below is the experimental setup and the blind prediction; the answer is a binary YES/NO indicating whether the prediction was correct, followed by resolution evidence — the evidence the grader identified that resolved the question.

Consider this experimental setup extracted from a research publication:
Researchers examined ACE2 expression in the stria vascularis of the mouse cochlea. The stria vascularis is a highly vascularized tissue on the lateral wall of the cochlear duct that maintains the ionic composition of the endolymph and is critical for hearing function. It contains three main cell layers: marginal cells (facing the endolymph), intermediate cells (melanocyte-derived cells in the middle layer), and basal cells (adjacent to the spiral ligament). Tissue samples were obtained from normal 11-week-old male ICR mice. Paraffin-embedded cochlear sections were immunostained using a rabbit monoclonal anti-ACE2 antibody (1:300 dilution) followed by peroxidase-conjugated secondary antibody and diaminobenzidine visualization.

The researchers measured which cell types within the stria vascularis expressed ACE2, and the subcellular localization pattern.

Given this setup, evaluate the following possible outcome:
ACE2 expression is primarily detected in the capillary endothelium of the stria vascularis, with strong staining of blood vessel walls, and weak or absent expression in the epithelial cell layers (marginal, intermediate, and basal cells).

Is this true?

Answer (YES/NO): NO